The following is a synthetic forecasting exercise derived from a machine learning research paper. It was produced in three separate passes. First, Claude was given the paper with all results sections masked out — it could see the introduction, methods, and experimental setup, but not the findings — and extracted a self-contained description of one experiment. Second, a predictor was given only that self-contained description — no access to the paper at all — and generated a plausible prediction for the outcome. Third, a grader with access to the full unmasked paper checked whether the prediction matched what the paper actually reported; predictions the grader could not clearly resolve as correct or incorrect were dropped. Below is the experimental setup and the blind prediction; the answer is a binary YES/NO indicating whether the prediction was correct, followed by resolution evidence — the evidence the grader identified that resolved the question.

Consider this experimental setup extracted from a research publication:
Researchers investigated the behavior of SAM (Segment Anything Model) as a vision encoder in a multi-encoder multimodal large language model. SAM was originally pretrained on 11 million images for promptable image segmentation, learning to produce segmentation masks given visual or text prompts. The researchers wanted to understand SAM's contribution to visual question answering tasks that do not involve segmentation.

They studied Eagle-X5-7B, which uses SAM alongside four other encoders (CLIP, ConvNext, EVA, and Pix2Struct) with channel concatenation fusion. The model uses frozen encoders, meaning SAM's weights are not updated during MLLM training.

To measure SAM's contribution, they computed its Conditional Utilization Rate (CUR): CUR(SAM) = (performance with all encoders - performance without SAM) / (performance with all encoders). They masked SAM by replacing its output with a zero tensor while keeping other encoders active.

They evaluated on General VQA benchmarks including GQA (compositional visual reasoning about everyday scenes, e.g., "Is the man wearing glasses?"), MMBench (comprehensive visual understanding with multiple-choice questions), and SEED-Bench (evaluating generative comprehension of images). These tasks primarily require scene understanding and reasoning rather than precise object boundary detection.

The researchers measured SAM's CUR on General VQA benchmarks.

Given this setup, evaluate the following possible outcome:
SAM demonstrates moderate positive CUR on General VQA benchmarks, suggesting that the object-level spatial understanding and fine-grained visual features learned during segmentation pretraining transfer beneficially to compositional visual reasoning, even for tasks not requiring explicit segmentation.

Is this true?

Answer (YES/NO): NO